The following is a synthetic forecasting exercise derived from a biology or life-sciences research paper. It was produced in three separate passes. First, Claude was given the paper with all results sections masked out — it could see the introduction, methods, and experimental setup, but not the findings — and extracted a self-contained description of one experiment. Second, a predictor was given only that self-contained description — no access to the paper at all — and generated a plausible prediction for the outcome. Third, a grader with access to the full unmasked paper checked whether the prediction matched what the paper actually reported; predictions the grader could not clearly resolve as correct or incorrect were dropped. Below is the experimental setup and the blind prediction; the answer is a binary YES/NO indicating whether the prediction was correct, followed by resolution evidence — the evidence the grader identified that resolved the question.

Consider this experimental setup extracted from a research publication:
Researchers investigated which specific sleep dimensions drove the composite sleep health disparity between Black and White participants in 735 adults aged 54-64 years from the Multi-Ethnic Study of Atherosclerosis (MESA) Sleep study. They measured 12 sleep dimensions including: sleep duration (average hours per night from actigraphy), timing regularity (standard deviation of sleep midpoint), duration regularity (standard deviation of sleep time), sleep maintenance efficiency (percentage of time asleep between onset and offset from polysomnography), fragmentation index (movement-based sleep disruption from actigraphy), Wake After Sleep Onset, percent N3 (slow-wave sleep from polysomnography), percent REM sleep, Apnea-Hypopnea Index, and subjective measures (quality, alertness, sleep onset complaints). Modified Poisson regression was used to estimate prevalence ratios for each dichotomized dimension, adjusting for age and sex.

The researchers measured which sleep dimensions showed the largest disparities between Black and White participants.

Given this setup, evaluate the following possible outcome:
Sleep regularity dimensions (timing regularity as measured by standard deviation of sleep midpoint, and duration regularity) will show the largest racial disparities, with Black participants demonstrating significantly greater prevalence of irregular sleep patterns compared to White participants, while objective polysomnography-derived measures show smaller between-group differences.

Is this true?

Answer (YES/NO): NO